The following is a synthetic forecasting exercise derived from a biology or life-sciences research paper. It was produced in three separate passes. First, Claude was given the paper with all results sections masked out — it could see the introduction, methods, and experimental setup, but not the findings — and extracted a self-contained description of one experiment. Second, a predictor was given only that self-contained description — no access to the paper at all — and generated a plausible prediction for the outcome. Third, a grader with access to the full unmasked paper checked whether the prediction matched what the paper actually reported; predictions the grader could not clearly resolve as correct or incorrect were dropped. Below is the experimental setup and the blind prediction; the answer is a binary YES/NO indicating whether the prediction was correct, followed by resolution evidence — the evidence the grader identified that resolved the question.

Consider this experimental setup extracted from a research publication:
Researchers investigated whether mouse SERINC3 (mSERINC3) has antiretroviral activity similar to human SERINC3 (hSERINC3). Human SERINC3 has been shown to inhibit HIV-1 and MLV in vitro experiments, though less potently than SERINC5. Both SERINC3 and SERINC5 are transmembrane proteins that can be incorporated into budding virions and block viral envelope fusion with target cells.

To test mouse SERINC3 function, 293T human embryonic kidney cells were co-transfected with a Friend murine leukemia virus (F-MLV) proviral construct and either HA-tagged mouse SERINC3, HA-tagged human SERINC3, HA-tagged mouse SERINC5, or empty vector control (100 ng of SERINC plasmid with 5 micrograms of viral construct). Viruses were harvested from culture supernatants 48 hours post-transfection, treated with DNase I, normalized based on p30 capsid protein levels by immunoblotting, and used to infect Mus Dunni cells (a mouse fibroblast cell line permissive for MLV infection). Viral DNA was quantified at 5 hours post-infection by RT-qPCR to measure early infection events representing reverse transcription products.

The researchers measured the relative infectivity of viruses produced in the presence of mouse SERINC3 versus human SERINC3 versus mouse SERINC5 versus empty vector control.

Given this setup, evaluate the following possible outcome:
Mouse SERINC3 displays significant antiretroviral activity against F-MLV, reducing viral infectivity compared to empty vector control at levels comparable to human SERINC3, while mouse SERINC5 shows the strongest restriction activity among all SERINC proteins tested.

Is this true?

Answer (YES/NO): NO